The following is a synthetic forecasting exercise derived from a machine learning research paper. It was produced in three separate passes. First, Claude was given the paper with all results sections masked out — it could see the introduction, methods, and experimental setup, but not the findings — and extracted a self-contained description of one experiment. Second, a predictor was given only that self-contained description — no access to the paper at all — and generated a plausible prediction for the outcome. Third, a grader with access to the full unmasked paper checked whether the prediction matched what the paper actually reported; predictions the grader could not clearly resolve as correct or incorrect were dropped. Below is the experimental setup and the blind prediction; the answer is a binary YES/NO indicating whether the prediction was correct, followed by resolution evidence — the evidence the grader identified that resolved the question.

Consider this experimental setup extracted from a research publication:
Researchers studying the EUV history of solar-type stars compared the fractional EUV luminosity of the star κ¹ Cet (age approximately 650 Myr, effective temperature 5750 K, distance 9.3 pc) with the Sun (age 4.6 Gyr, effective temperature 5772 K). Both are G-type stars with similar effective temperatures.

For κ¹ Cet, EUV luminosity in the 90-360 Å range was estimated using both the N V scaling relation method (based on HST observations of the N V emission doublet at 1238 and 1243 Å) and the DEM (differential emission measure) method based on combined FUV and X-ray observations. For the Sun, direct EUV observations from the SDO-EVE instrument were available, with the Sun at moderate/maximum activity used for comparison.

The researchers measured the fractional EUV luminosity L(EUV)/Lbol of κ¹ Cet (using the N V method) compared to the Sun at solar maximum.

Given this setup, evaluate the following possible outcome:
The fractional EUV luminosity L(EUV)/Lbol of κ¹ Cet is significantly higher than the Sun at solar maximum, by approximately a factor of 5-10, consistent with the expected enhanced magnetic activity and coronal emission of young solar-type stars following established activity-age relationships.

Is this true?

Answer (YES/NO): YES